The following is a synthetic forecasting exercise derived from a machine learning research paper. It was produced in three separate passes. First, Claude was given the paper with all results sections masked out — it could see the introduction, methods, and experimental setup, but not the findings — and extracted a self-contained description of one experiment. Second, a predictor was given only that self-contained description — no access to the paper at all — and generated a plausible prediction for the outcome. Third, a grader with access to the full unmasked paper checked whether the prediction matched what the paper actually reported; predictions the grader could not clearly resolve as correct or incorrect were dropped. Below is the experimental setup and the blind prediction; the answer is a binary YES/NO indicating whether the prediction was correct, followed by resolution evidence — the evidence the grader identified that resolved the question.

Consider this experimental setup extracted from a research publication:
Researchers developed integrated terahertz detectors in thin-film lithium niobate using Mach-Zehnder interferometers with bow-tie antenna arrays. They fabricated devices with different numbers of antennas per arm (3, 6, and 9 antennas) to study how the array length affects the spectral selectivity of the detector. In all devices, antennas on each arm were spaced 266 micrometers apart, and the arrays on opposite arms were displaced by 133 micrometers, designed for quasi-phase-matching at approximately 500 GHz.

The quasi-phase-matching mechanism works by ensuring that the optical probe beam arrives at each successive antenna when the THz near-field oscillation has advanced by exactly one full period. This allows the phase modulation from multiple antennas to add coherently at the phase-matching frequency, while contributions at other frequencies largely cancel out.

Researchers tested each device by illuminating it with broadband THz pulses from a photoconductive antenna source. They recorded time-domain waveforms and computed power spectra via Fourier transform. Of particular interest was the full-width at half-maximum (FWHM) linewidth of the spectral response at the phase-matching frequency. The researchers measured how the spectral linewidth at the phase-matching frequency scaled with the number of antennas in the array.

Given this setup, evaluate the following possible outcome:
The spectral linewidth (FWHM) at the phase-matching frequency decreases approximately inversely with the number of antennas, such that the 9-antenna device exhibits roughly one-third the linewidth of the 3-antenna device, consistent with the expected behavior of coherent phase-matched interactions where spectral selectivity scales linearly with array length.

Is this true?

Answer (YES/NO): NO